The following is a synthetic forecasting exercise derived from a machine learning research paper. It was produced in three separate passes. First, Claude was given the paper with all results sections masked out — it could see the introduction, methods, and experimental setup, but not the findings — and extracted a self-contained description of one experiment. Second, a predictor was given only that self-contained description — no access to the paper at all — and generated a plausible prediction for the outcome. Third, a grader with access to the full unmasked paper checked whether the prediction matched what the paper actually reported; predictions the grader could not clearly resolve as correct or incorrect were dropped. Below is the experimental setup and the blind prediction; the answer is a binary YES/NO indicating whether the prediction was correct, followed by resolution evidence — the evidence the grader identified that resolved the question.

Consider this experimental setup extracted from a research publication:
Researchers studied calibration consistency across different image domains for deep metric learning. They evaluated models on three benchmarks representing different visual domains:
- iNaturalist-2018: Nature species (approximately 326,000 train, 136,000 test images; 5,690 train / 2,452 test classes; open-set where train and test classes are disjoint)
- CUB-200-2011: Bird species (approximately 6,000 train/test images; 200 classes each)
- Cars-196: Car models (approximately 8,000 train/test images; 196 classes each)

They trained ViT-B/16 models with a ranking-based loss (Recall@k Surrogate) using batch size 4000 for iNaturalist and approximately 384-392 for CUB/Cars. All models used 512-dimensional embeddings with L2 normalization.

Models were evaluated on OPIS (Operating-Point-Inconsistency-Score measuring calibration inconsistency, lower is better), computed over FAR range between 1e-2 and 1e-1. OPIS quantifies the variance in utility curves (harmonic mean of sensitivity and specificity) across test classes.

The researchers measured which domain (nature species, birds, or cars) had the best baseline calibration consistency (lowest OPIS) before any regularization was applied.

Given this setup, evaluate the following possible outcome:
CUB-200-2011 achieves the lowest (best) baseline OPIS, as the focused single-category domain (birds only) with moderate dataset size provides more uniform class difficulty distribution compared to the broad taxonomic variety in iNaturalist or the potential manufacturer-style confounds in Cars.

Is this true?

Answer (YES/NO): NO